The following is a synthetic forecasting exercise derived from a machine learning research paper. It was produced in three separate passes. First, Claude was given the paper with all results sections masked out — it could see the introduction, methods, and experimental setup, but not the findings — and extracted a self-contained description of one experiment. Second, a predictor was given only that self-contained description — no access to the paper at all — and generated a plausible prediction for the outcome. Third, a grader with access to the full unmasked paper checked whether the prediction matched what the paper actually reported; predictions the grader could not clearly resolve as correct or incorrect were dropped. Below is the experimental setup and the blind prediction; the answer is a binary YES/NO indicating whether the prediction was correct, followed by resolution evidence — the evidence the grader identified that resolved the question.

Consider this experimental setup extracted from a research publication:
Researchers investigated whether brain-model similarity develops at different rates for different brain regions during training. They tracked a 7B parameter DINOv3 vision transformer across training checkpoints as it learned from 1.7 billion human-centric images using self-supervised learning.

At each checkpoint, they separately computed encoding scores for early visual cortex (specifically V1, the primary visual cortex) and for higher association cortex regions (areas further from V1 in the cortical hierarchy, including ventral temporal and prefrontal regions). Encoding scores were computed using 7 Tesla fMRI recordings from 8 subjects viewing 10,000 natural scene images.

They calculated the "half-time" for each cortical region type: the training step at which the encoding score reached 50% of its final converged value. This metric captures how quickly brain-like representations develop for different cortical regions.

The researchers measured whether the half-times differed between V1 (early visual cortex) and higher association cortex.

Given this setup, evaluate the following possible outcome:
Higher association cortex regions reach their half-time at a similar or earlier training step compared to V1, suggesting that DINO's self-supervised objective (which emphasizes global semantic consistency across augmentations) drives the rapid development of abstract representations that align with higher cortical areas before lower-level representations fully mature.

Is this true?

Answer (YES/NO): NO